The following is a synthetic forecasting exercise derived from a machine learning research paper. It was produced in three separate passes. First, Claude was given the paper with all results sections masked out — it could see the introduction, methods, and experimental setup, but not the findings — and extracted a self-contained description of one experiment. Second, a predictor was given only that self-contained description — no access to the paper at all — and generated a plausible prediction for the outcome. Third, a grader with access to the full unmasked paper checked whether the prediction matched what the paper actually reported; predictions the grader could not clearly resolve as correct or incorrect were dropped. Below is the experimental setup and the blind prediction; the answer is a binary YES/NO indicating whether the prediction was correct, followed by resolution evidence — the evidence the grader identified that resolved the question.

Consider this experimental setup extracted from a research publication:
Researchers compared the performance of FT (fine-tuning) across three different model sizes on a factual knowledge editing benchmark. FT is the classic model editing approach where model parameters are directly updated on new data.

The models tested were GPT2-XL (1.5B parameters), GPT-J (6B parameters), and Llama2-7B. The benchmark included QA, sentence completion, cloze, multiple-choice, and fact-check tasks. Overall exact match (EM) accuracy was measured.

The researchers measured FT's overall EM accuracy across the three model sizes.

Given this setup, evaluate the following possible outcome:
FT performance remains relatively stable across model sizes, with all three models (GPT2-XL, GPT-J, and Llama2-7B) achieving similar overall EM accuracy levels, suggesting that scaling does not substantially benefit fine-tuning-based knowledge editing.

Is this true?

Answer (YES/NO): NO